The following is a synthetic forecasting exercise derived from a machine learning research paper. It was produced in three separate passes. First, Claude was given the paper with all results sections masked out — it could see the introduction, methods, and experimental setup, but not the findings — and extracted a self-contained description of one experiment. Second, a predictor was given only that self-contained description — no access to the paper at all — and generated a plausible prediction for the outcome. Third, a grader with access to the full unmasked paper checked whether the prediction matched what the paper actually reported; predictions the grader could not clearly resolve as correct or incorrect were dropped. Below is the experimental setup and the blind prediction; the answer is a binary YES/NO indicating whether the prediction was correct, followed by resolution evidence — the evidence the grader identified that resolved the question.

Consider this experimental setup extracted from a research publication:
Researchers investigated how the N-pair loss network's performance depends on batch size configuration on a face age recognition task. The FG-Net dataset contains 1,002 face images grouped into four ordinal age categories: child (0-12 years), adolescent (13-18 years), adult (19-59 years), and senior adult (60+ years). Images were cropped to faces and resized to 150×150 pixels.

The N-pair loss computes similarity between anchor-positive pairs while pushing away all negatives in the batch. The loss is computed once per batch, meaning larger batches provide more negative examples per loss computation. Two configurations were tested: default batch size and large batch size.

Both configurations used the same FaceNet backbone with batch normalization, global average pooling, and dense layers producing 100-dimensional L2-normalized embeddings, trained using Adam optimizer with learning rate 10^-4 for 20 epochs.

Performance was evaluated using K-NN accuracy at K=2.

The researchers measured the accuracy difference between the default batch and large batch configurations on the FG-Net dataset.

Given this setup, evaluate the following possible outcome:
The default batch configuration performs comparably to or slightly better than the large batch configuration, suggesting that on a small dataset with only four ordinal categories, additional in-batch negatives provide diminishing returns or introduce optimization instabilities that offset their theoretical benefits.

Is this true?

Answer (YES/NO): YES